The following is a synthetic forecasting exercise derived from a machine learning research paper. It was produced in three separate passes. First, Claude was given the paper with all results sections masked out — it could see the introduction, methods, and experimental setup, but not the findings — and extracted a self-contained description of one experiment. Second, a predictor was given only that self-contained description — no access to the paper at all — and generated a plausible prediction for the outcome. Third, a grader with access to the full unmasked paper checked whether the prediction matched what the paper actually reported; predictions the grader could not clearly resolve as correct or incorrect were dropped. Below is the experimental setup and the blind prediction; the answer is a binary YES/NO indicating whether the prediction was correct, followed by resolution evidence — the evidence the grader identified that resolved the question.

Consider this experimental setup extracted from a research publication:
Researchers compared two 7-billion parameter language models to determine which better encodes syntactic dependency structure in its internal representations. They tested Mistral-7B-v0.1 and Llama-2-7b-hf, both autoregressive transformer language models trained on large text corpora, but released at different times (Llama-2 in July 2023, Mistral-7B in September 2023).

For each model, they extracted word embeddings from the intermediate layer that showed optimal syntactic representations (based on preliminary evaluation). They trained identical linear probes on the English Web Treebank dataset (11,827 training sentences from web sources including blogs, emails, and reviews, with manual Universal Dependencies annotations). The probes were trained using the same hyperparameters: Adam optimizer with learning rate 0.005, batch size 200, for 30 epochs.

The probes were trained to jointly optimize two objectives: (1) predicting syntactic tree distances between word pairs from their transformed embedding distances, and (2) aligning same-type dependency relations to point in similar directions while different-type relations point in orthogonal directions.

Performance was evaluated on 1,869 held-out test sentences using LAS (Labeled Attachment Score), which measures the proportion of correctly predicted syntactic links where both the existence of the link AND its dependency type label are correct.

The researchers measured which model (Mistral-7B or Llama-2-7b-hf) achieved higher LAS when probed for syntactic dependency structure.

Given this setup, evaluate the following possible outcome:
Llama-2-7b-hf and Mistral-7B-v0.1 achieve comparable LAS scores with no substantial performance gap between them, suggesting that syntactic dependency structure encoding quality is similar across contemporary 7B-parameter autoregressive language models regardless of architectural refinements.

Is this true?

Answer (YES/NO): NO